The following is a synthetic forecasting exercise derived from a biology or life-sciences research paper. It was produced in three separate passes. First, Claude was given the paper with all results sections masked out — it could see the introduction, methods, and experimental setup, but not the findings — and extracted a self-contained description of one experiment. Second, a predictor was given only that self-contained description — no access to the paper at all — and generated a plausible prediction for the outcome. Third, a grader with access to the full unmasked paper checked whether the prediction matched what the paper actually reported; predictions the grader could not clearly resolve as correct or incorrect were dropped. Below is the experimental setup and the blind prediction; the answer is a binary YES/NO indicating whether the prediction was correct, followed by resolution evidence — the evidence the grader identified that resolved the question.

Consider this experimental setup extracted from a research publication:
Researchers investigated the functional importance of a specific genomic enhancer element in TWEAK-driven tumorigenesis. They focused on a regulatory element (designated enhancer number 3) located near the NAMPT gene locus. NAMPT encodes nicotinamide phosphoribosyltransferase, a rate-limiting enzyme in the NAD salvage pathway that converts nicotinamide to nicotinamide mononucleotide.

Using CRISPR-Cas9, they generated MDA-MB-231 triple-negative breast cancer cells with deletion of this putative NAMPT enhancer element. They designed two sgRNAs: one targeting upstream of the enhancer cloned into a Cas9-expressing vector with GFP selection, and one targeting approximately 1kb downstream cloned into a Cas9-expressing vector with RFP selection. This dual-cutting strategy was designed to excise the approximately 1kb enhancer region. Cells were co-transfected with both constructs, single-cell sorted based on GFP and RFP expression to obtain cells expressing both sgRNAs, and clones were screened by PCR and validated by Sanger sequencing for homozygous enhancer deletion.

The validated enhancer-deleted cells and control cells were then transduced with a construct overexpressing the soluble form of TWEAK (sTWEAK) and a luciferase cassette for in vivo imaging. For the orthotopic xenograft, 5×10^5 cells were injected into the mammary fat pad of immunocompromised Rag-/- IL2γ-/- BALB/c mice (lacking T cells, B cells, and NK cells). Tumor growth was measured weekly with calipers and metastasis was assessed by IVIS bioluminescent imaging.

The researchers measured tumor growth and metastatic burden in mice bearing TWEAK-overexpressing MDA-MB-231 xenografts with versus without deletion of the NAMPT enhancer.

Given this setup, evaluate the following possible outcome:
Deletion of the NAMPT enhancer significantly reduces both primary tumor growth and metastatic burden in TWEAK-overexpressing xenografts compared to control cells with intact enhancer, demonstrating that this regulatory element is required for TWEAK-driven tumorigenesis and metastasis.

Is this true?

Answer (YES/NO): YES